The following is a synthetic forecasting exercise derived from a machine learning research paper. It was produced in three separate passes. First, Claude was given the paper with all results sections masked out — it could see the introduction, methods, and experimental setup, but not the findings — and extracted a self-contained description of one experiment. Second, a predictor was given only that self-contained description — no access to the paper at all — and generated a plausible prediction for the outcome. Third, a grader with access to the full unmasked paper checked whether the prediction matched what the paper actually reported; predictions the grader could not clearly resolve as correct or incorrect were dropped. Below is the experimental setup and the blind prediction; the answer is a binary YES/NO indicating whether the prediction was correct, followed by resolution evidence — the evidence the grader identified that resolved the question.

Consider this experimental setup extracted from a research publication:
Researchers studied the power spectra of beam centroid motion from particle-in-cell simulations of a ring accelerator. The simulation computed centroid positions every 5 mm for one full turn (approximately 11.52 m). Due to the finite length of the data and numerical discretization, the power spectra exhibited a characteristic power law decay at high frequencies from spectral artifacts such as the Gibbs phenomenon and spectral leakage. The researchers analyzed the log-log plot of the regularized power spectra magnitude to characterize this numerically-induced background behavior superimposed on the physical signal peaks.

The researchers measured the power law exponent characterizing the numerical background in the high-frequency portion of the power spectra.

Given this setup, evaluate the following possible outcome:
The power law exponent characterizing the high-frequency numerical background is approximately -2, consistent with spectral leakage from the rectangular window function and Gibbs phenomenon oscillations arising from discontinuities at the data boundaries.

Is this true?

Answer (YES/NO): NO